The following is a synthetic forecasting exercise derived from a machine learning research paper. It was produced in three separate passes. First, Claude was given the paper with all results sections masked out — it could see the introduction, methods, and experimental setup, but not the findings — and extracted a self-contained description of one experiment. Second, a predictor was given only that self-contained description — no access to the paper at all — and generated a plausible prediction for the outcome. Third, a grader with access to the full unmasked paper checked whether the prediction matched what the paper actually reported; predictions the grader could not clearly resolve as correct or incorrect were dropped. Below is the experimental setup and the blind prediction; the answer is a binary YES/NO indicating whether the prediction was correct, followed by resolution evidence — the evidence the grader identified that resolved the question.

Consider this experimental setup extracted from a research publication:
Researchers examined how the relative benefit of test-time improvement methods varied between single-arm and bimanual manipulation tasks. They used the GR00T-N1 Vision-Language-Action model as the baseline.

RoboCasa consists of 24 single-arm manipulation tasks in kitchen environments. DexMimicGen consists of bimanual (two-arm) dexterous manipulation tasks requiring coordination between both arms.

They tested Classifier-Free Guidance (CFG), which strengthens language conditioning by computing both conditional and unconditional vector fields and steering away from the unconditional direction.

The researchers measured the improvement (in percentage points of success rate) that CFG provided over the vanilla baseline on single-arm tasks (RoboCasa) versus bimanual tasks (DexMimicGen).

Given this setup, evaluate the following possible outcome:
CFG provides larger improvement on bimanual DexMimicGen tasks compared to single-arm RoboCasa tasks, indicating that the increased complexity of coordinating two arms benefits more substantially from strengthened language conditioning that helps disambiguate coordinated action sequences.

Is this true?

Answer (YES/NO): NO